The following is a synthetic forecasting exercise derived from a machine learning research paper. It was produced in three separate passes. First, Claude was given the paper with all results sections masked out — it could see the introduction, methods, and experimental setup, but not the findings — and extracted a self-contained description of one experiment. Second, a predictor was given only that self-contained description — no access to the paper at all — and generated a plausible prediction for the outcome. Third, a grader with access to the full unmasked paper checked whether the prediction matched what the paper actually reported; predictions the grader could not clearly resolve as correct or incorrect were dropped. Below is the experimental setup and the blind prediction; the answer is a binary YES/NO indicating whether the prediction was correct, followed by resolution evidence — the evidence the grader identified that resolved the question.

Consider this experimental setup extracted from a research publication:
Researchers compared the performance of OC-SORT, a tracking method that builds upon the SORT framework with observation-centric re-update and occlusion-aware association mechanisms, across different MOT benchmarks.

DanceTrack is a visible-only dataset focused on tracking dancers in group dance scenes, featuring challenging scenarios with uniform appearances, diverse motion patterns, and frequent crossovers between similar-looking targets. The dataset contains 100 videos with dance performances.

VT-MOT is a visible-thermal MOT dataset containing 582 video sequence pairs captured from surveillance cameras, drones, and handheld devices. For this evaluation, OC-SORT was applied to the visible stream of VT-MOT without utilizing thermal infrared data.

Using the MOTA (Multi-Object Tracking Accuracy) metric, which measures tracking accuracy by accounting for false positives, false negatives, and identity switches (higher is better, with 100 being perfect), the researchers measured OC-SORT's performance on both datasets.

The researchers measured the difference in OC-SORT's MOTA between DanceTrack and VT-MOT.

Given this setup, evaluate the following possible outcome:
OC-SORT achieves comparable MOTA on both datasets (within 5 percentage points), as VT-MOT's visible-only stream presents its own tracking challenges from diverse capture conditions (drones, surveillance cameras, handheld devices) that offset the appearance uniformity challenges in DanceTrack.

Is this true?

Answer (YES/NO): NO